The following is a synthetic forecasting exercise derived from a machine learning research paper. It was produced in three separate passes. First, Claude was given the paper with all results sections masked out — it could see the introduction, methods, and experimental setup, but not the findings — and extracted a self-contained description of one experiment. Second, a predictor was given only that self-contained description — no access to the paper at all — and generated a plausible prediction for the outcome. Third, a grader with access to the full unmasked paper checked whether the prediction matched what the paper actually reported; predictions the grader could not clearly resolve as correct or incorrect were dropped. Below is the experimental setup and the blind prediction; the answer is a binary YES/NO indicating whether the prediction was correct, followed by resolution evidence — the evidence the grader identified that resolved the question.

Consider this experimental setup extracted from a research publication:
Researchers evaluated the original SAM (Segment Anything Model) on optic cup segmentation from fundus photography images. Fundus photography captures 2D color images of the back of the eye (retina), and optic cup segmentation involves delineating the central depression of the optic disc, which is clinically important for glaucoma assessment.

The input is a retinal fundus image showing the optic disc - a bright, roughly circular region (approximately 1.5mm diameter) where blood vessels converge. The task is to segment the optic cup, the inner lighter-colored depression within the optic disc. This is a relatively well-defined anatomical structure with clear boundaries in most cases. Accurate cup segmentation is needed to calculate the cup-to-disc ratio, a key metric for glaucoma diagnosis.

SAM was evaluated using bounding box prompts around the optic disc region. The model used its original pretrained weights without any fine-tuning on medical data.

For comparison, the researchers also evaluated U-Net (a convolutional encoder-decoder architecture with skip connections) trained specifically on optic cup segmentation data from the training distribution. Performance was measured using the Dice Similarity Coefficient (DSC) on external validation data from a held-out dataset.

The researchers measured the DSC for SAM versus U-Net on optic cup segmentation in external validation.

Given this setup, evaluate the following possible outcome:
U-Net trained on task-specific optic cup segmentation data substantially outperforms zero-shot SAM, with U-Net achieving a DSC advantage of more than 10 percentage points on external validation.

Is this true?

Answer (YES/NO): YES